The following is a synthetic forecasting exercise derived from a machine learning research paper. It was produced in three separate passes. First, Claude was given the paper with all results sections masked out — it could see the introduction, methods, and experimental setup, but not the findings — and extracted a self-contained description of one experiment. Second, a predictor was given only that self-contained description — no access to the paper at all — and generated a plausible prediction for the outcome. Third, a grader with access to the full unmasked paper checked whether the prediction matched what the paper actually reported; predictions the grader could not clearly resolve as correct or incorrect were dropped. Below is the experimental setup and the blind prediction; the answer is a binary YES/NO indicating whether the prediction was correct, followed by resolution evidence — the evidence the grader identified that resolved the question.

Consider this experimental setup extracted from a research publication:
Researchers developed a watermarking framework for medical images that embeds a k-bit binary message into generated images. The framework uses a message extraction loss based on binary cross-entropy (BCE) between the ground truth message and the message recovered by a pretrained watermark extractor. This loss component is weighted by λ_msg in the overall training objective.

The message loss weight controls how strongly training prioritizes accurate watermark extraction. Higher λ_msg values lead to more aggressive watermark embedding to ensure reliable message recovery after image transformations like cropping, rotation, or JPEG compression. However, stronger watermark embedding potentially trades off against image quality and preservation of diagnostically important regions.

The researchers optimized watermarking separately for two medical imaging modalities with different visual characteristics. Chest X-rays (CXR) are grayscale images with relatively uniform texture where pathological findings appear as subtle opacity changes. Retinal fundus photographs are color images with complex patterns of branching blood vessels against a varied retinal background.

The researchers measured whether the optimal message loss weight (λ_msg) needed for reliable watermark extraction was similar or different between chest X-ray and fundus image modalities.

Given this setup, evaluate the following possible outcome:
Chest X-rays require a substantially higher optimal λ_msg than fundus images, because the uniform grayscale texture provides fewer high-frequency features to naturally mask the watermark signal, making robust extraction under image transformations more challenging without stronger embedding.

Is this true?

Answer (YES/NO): YES